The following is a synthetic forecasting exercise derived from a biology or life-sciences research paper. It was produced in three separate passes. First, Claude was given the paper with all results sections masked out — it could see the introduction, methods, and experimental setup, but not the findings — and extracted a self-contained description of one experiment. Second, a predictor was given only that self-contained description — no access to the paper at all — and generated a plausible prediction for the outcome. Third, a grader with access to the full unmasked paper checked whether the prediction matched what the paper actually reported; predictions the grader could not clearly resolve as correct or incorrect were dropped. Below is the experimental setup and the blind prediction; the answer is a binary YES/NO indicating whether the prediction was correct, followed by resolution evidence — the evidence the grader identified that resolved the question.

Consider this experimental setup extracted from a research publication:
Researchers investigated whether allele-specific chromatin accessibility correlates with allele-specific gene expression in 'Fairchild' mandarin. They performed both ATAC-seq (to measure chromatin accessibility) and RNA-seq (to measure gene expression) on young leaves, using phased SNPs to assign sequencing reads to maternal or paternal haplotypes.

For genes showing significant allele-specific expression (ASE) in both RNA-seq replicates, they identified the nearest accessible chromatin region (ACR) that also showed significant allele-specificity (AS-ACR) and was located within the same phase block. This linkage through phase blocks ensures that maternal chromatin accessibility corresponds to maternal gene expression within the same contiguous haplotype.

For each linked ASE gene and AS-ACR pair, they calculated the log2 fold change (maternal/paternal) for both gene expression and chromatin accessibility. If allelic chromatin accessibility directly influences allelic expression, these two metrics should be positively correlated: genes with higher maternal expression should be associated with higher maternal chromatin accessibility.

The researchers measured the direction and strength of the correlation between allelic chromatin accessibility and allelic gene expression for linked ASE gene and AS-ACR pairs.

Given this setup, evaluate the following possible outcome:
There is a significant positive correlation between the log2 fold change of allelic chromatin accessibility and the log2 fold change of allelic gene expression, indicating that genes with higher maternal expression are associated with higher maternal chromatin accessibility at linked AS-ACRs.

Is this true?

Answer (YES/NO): YES